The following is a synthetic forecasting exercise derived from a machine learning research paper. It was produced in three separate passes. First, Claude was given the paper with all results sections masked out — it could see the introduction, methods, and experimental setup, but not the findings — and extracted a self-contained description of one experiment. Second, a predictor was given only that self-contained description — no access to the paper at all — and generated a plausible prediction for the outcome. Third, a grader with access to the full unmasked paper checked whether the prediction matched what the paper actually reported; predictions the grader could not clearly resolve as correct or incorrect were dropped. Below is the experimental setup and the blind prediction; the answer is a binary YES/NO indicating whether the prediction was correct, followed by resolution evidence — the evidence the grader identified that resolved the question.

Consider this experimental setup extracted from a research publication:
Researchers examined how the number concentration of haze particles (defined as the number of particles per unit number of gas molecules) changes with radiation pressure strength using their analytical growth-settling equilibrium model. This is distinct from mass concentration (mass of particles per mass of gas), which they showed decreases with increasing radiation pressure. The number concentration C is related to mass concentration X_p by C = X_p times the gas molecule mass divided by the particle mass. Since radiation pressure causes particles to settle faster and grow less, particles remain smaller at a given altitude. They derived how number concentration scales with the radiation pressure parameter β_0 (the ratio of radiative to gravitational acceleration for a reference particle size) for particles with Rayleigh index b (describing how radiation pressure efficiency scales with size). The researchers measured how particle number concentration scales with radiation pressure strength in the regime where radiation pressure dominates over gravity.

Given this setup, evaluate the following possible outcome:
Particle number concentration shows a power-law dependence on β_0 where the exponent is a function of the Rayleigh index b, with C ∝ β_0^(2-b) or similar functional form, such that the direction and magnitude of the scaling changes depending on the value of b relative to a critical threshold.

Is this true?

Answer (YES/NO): NO